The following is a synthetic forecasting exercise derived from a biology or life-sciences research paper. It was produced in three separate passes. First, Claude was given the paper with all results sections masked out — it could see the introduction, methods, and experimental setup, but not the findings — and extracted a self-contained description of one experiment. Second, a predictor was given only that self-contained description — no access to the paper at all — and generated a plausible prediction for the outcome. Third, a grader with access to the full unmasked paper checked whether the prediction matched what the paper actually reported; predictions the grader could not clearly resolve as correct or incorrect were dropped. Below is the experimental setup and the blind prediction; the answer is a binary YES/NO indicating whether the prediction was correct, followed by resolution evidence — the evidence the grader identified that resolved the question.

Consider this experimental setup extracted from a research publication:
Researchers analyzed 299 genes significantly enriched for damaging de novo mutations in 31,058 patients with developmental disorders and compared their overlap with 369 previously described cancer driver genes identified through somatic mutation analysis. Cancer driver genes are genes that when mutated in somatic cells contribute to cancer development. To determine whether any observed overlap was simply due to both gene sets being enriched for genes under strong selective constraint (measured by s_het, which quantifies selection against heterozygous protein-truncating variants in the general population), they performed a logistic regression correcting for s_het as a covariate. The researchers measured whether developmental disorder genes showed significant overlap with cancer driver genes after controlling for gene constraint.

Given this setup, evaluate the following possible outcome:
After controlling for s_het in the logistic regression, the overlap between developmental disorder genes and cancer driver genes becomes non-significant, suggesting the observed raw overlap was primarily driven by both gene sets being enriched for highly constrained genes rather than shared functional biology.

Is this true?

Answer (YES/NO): NO